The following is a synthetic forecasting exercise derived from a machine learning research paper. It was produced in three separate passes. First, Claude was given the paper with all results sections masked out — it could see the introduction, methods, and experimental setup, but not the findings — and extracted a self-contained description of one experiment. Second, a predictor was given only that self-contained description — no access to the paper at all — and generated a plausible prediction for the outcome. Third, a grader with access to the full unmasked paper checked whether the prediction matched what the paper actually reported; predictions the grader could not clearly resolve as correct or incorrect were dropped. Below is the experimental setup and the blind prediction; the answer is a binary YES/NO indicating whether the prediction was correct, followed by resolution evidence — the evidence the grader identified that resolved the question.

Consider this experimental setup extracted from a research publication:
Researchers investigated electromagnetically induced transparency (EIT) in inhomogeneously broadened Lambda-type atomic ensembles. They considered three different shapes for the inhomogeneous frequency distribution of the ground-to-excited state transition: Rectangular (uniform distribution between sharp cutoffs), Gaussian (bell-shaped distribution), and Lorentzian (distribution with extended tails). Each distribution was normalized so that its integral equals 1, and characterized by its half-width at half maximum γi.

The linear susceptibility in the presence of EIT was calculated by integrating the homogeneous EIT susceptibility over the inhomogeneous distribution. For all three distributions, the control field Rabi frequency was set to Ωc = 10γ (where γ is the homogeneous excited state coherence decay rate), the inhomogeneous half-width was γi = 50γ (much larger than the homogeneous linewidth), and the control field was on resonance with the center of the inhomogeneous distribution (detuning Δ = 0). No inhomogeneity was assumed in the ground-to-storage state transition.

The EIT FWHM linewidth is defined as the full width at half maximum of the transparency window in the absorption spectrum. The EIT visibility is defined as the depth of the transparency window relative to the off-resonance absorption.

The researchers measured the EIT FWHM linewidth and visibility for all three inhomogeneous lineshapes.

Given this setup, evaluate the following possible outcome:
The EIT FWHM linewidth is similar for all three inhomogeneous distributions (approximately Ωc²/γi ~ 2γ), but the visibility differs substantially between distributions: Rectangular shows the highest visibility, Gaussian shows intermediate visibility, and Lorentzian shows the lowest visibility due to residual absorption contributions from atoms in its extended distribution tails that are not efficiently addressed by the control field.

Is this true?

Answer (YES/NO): NO